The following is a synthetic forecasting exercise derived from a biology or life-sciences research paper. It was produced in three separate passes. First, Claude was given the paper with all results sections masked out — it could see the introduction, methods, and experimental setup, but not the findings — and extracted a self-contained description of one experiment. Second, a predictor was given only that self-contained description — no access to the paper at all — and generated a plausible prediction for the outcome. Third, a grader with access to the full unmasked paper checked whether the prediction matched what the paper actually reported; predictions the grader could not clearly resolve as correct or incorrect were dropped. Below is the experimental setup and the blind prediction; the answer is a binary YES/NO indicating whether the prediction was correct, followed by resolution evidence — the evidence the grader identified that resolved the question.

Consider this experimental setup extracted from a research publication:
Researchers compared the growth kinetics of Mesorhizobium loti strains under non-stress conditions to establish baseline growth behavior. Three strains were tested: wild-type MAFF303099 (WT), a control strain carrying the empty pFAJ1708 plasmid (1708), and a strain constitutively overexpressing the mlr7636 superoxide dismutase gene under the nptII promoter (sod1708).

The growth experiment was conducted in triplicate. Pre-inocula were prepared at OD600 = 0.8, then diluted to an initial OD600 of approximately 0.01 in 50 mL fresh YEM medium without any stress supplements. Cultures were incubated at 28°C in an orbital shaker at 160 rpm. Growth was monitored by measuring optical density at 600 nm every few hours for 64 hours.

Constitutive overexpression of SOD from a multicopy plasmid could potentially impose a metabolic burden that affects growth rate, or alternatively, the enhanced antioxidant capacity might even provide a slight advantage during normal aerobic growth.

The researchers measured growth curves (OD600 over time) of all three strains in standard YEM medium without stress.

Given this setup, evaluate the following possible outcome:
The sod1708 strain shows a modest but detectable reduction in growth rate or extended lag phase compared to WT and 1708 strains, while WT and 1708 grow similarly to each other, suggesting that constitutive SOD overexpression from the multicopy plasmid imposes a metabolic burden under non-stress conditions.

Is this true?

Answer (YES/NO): NO